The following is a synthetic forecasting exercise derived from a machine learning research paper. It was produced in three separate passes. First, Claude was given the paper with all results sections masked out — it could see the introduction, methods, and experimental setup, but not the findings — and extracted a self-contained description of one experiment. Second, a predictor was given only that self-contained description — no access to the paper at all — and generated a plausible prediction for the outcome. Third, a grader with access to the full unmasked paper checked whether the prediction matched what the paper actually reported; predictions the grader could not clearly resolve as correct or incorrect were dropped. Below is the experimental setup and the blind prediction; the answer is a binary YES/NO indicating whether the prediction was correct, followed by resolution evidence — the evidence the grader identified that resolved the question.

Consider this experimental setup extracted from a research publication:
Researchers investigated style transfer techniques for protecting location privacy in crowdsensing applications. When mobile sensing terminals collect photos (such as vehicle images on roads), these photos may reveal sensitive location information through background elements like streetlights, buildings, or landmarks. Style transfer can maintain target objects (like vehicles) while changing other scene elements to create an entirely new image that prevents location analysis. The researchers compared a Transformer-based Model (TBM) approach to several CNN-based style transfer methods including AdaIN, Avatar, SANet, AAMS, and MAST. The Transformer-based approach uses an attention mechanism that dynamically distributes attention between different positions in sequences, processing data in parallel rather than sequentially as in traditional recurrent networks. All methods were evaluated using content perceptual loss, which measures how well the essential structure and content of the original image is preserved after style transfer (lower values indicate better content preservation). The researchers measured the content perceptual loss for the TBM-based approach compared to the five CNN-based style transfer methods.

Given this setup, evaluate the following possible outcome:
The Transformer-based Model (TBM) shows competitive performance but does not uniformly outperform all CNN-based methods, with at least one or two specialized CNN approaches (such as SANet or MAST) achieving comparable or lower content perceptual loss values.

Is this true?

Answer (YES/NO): NO